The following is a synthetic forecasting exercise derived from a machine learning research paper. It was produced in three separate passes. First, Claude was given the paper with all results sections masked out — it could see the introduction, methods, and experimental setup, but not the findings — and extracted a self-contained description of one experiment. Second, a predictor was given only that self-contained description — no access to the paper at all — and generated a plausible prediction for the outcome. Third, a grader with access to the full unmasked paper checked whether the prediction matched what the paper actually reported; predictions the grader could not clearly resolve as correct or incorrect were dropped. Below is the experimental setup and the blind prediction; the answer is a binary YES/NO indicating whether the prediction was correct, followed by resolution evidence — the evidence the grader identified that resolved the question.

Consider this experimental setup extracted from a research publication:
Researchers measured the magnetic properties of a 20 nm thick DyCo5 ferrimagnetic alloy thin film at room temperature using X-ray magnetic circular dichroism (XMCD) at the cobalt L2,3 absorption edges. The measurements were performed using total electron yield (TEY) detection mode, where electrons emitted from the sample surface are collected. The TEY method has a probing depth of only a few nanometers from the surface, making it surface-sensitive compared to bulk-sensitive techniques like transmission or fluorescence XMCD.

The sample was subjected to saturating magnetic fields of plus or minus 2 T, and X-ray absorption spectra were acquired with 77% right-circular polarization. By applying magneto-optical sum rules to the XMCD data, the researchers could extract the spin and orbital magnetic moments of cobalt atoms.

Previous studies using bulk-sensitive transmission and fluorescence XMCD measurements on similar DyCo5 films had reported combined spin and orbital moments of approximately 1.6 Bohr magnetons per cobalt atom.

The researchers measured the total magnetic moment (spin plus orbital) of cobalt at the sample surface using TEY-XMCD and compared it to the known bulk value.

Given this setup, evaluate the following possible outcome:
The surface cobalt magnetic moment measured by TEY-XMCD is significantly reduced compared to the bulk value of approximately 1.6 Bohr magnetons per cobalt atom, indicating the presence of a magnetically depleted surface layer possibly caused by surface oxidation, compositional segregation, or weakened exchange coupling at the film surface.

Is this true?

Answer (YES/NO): NO